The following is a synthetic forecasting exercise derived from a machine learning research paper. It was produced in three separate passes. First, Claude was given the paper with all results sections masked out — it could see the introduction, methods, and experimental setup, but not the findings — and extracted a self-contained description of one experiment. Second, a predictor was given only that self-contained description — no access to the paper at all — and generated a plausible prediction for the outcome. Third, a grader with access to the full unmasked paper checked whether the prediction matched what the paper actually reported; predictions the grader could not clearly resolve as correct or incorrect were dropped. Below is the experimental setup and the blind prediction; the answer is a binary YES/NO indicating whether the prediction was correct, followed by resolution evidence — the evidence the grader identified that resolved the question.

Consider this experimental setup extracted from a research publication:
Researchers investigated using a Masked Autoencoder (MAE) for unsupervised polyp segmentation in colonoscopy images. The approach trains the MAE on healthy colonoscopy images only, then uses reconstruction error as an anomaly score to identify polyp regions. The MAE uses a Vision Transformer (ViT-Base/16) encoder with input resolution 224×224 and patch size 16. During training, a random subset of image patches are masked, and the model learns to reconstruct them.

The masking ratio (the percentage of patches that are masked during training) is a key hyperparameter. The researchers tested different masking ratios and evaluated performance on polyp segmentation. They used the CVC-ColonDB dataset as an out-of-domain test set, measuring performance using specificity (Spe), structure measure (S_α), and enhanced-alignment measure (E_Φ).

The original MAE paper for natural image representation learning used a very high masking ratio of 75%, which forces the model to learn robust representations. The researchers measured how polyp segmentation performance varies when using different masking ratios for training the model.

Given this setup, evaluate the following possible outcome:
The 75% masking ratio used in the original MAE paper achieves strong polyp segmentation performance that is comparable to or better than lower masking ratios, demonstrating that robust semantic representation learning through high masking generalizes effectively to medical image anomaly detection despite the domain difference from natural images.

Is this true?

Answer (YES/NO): NO